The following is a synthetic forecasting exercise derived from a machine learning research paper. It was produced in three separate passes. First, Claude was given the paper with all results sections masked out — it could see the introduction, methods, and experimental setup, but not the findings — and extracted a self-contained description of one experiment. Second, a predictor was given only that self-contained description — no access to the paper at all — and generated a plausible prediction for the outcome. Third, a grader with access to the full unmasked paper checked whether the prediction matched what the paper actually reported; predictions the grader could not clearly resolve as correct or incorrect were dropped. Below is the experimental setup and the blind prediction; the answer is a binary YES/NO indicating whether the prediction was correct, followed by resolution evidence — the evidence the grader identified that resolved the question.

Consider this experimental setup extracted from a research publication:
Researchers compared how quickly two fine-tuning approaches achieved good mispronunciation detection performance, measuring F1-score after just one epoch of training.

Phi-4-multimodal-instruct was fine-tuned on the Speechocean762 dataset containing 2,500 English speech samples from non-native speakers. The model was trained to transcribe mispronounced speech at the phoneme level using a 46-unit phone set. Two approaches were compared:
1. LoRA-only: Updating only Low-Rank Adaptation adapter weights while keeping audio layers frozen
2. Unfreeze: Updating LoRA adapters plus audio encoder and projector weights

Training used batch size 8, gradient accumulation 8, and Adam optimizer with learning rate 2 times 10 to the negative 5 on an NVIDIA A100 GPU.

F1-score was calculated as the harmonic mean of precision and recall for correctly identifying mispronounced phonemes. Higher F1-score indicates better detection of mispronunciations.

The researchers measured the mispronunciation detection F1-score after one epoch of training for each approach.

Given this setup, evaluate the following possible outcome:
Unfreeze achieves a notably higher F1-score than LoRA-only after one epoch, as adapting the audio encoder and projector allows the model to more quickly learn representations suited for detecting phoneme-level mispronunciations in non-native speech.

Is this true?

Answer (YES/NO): NO